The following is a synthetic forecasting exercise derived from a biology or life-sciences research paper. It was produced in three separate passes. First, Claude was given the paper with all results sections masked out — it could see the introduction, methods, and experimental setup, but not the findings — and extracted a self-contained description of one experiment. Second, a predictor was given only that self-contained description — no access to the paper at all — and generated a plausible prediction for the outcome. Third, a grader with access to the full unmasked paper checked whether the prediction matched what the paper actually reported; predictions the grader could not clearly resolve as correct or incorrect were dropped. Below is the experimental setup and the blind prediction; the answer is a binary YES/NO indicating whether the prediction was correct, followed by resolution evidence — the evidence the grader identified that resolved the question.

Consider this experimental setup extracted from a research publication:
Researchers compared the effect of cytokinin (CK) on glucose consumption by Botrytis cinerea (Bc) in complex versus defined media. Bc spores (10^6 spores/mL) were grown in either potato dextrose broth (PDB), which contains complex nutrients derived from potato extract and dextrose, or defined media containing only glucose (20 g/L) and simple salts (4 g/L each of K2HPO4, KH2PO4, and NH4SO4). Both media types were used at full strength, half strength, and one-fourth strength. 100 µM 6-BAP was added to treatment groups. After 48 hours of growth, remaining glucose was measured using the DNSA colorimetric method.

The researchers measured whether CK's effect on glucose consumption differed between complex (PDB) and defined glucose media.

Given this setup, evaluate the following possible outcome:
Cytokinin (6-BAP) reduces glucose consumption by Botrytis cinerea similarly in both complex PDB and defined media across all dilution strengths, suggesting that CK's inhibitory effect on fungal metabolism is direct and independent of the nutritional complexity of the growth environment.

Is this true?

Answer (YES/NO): NO